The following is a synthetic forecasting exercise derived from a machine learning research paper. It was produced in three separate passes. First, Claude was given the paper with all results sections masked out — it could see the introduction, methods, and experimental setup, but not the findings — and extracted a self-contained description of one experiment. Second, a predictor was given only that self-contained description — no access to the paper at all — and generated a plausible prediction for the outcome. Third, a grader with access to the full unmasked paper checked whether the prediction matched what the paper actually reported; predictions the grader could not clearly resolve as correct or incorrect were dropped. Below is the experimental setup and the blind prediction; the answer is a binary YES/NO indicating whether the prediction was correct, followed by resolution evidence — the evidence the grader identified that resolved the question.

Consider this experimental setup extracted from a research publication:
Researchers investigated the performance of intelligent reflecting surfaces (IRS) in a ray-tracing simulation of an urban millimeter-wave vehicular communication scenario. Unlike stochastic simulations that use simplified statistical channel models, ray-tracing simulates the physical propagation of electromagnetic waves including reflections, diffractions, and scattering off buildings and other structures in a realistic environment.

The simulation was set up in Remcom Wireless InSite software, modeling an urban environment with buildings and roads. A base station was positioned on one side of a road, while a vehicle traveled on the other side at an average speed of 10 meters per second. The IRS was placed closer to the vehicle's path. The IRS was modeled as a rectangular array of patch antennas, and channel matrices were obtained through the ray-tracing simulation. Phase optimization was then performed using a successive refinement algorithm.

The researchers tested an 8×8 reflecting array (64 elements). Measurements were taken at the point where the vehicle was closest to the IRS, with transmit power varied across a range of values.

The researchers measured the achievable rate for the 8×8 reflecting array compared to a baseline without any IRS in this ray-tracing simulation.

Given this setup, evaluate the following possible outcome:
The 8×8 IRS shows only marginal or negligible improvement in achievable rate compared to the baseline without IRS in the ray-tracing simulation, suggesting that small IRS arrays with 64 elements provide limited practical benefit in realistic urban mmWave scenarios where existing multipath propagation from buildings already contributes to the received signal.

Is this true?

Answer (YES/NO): YES